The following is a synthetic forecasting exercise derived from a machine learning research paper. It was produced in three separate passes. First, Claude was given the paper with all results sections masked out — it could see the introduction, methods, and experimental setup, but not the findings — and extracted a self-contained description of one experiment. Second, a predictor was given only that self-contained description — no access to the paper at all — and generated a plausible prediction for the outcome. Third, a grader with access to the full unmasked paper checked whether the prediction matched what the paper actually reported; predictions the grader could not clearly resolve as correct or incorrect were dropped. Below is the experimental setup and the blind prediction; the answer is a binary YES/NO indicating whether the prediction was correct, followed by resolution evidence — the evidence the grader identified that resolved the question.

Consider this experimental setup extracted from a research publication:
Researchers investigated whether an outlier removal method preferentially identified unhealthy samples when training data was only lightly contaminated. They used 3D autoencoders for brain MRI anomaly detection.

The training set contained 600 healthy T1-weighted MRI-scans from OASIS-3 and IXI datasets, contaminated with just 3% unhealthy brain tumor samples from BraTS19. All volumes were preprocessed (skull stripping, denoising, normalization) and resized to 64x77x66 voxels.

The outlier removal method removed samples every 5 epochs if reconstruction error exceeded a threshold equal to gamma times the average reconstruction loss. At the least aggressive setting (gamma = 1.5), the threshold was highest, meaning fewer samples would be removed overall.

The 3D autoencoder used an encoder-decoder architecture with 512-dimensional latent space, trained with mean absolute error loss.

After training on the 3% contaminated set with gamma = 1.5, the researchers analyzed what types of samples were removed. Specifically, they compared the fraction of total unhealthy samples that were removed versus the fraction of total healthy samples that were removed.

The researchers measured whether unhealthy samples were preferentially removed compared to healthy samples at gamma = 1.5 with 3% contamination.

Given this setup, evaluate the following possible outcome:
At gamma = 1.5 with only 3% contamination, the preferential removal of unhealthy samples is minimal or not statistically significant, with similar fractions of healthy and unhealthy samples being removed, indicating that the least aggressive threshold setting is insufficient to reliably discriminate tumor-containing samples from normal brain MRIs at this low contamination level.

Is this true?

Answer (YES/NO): NO